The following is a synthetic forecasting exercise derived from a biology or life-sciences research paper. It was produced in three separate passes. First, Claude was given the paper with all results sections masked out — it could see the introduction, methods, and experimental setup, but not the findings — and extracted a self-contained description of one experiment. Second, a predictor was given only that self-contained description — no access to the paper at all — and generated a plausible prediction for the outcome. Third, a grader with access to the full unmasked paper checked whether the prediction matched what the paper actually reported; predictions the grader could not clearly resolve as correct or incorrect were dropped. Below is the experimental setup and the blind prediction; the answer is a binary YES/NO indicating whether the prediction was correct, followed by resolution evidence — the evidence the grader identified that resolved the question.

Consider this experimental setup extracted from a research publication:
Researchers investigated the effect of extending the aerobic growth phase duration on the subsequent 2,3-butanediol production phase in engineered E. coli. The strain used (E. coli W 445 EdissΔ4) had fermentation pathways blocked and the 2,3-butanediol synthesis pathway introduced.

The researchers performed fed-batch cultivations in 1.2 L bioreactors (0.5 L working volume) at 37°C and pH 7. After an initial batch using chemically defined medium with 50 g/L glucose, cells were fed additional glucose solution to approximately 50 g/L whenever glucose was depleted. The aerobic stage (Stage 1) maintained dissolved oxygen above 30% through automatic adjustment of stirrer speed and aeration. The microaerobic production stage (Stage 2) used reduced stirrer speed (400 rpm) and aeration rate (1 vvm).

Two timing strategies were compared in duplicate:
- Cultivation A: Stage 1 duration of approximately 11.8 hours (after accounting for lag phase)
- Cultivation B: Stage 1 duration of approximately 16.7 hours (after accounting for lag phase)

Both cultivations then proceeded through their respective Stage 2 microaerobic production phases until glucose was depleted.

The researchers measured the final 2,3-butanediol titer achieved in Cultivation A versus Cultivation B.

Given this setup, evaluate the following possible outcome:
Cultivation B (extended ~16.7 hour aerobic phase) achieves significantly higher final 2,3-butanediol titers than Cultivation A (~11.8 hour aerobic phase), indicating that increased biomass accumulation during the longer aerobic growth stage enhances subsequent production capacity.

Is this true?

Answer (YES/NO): NO